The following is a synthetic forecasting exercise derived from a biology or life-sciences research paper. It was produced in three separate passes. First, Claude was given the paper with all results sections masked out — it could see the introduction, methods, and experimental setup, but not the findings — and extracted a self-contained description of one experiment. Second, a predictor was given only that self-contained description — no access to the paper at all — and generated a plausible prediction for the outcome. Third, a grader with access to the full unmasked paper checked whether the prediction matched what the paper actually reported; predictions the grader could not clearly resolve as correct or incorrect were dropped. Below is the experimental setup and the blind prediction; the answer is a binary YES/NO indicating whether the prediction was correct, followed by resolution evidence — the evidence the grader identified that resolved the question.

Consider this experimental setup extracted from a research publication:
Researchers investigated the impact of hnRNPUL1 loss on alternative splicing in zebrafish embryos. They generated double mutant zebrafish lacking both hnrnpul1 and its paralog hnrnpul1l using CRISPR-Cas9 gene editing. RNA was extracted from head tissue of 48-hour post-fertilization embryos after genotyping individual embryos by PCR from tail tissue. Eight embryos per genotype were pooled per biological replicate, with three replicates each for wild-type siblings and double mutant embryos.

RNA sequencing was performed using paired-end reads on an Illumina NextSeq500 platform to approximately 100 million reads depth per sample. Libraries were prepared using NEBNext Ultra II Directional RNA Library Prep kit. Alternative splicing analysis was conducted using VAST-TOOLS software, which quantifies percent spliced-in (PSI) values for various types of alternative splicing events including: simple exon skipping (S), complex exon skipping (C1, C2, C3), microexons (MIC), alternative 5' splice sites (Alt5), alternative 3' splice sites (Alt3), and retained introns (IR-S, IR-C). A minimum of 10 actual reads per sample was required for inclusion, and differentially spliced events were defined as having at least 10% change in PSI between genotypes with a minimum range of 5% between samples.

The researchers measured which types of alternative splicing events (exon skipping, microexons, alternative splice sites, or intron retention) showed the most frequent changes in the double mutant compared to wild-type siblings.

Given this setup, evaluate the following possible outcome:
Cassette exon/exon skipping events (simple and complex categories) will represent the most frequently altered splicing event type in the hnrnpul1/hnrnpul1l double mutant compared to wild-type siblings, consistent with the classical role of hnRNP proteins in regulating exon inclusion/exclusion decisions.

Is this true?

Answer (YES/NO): NO